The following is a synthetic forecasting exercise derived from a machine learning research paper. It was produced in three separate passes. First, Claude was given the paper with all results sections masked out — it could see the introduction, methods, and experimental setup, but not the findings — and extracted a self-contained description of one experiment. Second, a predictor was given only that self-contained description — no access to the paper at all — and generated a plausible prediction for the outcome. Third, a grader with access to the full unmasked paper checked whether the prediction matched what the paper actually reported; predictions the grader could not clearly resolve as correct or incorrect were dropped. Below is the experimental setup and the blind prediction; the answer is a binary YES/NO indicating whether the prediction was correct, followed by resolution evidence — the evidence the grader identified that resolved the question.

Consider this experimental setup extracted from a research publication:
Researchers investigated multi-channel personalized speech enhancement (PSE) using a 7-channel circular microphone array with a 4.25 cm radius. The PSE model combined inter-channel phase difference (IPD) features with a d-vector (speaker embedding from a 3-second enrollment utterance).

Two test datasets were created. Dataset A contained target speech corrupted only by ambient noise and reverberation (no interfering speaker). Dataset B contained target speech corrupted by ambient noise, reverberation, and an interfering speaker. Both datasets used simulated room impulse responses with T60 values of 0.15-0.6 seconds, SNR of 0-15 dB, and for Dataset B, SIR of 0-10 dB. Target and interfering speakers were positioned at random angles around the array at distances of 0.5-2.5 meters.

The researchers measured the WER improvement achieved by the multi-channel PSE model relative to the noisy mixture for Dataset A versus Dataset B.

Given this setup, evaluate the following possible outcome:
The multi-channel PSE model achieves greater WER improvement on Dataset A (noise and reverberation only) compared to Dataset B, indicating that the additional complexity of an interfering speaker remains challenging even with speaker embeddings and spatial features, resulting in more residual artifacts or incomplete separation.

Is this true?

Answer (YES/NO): NO